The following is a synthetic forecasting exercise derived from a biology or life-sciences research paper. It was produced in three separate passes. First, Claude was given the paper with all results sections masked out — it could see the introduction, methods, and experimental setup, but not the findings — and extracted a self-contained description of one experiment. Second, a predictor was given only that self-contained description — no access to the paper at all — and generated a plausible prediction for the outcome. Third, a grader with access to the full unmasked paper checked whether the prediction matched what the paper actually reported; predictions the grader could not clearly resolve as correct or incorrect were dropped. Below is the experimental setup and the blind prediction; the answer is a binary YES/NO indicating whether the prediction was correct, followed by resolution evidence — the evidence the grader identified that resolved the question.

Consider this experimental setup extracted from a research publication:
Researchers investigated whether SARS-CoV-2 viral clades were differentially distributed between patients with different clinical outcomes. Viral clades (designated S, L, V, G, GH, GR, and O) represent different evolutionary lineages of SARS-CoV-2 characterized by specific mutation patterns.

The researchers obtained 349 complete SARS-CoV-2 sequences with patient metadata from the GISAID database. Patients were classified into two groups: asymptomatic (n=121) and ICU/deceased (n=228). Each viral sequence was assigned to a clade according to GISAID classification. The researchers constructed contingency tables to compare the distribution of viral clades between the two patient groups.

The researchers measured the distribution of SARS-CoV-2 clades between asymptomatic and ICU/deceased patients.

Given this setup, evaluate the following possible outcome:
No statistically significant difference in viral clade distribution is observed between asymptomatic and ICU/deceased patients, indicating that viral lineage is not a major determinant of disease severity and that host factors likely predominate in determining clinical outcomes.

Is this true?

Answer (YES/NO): NO